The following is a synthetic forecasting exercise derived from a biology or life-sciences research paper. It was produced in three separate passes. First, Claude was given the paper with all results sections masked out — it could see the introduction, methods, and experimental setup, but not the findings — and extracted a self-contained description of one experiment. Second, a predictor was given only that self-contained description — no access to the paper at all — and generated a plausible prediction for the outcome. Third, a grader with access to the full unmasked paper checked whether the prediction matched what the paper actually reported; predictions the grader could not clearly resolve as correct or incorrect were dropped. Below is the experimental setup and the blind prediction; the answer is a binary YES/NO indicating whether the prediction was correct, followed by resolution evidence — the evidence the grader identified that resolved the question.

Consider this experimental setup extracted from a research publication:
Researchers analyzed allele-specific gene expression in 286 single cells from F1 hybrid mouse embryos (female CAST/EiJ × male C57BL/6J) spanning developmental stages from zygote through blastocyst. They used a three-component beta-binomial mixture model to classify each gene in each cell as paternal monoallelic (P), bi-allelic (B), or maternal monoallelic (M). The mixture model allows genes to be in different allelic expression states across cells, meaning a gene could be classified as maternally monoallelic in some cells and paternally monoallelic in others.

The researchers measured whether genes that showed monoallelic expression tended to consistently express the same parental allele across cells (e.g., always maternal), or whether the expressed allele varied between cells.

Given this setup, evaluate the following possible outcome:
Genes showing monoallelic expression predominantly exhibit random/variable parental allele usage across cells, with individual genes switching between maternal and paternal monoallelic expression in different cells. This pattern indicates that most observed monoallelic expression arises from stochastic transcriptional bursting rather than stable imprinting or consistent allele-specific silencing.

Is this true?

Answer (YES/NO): YES